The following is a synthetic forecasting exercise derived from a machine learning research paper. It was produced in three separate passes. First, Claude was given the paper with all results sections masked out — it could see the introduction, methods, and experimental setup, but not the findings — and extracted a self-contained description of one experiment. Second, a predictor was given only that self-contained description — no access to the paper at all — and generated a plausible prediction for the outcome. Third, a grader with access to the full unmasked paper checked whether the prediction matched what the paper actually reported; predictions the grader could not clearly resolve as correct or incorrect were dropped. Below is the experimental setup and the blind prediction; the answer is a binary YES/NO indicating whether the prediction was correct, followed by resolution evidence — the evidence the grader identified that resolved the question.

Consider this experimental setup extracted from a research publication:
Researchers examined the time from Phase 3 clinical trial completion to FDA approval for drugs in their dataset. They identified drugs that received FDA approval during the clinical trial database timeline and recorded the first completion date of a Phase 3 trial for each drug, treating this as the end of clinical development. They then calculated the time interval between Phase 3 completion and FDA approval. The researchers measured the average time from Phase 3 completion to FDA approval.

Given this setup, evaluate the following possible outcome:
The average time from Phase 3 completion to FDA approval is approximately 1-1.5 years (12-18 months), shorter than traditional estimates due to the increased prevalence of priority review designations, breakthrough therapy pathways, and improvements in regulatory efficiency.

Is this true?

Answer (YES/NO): NO